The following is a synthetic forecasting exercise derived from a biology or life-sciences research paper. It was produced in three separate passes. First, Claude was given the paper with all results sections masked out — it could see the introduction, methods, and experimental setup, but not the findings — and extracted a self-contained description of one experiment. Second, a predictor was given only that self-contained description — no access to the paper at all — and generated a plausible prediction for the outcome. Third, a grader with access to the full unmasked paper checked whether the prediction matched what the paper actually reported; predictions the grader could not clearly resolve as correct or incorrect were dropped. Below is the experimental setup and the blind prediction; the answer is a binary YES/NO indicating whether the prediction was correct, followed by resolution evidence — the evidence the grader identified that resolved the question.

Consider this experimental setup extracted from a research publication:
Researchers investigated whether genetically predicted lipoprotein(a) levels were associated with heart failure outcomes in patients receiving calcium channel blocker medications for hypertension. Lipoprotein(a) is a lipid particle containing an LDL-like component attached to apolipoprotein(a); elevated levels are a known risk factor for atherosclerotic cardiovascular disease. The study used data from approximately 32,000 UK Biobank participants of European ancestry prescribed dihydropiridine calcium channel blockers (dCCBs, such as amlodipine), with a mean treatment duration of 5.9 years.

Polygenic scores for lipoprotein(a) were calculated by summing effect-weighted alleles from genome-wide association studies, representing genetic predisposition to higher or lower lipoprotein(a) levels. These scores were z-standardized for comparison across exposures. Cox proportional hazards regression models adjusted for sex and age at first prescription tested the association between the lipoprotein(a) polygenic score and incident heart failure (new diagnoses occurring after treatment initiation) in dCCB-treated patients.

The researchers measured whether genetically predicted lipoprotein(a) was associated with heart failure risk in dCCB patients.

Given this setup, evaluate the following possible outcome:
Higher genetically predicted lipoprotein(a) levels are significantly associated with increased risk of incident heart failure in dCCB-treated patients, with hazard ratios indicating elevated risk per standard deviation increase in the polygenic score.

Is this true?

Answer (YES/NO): YES